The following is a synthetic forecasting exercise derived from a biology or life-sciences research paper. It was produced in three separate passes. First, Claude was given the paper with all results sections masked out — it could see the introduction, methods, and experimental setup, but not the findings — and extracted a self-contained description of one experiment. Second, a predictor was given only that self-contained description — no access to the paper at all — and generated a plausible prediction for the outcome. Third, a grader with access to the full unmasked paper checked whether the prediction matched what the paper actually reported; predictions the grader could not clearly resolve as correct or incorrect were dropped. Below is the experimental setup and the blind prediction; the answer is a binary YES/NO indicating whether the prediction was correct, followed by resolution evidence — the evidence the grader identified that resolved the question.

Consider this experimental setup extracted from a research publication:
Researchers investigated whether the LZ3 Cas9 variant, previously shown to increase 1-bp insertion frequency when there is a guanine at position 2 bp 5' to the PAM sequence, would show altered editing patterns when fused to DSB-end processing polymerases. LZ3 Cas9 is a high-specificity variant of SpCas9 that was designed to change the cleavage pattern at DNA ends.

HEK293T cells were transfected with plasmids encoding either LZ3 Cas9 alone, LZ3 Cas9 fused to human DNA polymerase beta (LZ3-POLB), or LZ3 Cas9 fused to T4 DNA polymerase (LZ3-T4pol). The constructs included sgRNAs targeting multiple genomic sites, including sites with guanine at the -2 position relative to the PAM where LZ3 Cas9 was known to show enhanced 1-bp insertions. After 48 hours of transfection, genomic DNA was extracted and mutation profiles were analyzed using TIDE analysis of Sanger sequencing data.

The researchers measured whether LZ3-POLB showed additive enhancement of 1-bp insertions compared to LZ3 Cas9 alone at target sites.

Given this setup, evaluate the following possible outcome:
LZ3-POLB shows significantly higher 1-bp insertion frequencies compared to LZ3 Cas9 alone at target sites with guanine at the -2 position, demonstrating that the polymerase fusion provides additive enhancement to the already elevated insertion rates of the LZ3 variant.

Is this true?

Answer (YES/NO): NO